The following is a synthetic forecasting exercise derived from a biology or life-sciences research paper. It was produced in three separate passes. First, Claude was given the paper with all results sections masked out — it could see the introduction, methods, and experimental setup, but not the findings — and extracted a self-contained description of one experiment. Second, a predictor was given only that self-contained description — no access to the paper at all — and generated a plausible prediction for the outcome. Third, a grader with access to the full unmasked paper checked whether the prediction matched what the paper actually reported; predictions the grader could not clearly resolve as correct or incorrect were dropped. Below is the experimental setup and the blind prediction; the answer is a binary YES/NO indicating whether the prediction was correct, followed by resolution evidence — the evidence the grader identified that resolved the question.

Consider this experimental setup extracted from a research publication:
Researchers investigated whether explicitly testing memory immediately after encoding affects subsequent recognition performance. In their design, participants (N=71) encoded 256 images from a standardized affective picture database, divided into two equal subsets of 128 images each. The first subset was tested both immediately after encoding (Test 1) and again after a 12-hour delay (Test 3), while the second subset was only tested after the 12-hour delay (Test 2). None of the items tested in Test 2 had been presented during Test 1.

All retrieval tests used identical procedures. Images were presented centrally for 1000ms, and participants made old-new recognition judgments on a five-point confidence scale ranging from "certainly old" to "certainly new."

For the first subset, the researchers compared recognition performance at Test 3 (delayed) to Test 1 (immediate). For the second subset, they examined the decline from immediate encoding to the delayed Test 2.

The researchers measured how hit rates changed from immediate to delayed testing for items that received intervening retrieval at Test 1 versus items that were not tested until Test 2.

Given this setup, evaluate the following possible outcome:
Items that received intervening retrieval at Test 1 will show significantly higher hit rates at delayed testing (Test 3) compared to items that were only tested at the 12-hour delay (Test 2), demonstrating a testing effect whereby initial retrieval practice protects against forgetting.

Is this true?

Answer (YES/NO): YES